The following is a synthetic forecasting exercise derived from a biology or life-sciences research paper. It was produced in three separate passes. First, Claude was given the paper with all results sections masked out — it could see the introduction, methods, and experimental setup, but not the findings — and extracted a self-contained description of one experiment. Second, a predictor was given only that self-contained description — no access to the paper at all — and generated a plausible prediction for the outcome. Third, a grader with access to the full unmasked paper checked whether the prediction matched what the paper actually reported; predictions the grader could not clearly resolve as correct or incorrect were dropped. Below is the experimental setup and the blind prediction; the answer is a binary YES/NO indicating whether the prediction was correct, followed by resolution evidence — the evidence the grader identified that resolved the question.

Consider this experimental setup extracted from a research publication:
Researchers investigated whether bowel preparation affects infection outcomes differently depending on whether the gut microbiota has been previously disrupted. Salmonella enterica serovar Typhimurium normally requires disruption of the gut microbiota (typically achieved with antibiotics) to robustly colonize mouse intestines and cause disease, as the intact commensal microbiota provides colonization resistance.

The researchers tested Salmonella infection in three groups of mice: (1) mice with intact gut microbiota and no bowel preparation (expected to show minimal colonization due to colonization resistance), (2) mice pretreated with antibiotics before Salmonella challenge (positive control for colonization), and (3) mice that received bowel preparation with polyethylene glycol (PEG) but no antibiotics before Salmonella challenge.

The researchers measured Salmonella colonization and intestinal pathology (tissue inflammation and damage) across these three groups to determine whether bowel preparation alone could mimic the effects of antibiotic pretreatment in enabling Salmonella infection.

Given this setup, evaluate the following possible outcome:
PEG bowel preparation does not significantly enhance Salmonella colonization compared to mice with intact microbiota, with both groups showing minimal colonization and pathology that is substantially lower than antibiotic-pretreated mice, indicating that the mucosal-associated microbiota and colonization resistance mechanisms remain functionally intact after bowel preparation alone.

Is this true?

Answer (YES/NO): NO